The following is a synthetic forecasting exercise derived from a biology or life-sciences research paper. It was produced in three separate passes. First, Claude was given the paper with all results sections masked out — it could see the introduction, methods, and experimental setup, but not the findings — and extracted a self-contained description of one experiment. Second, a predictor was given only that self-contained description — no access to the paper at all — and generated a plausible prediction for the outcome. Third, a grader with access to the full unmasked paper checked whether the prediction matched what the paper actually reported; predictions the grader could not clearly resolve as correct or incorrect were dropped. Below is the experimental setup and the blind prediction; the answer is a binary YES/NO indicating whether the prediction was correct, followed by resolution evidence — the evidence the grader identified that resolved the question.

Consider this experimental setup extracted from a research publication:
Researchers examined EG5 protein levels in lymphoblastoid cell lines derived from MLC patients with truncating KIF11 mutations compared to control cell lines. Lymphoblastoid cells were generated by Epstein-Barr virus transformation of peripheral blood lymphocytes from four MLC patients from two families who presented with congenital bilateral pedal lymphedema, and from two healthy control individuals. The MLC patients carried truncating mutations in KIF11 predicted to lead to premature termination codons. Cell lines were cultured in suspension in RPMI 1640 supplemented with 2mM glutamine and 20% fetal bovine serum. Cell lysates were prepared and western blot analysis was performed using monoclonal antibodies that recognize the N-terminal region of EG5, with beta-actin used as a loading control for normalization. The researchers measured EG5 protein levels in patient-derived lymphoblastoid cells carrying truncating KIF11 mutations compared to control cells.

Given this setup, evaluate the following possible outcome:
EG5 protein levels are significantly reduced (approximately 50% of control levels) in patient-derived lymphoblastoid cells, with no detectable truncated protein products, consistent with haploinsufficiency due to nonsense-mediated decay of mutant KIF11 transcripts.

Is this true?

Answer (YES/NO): NO